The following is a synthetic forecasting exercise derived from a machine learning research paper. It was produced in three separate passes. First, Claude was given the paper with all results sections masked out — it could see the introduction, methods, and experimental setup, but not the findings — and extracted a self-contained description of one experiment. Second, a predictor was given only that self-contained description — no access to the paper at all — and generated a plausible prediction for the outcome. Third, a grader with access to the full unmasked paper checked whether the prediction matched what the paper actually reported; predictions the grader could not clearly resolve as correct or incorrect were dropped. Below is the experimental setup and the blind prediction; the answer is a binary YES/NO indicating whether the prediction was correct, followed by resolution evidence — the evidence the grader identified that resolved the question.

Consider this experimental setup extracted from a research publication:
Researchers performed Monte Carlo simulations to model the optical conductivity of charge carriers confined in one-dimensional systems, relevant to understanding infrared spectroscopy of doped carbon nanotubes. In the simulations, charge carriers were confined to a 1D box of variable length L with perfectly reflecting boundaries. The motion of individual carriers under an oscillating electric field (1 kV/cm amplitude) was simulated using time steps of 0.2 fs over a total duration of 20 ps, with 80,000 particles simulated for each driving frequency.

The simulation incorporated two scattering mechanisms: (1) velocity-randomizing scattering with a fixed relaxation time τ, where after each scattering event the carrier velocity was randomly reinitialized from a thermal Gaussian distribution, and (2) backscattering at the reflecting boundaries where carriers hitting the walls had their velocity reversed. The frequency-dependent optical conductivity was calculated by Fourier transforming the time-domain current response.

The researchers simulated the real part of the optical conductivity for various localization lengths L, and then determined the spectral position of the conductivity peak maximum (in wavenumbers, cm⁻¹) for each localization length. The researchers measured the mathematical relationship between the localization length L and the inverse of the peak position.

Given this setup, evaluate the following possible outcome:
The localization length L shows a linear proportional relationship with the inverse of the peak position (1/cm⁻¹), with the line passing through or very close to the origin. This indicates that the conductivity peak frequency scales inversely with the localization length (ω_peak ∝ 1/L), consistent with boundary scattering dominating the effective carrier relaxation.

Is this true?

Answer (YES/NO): YES